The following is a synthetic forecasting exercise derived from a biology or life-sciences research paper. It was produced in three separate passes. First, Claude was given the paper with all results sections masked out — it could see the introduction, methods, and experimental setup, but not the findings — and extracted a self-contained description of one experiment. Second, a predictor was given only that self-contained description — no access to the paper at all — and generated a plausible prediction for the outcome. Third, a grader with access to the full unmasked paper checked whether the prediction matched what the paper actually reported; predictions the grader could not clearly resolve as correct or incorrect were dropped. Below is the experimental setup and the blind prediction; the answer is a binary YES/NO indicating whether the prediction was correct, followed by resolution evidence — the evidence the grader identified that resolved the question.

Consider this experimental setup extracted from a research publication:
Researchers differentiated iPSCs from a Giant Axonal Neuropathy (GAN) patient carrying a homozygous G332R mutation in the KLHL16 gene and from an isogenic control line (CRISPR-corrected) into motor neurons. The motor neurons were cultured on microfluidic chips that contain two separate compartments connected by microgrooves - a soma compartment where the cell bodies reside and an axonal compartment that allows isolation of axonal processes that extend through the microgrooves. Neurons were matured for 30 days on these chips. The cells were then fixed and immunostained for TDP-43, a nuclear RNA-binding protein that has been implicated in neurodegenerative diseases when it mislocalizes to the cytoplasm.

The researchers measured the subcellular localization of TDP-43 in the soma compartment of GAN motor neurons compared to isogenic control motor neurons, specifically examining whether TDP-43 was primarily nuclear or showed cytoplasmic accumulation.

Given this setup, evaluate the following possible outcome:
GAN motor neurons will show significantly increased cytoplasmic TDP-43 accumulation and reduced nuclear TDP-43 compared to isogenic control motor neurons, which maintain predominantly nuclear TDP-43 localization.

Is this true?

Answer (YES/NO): NO